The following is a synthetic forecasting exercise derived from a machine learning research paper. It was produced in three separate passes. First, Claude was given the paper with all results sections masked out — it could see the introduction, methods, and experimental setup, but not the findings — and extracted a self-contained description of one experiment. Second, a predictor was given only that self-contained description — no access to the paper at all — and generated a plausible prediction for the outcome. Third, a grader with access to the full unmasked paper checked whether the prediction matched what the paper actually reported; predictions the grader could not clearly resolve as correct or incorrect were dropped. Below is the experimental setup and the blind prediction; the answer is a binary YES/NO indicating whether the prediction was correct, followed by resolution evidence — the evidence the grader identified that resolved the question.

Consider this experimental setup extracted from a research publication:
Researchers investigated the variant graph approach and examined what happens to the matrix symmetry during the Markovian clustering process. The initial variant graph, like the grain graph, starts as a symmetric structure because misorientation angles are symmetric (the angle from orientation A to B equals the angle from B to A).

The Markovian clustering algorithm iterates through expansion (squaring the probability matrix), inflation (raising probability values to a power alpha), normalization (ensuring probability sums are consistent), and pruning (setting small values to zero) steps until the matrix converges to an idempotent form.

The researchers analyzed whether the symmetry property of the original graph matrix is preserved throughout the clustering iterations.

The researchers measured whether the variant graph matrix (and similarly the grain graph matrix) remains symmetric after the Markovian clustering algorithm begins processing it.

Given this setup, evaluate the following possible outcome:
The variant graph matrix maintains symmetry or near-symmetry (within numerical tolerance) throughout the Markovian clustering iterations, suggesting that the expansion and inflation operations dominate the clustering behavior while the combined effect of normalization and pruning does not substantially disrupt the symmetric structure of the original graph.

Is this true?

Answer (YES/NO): NO